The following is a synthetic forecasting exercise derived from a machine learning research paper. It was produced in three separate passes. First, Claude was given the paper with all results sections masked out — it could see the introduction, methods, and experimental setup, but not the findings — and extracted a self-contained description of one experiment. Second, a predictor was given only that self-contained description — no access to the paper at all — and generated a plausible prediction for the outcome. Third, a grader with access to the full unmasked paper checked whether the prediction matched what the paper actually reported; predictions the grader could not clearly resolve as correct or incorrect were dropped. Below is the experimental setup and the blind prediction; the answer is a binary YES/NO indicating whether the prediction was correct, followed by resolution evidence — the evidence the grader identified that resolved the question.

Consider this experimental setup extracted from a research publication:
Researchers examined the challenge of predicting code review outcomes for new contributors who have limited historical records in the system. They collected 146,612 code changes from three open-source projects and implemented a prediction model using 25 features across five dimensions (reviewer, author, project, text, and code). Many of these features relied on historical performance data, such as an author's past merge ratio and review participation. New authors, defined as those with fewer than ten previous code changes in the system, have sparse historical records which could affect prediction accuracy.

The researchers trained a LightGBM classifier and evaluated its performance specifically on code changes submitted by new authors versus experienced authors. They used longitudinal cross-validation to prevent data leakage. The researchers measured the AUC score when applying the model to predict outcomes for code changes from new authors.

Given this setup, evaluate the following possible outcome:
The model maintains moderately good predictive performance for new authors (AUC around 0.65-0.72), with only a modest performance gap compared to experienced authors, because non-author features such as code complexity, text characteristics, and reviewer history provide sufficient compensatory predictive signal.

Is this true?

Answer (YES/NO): NO